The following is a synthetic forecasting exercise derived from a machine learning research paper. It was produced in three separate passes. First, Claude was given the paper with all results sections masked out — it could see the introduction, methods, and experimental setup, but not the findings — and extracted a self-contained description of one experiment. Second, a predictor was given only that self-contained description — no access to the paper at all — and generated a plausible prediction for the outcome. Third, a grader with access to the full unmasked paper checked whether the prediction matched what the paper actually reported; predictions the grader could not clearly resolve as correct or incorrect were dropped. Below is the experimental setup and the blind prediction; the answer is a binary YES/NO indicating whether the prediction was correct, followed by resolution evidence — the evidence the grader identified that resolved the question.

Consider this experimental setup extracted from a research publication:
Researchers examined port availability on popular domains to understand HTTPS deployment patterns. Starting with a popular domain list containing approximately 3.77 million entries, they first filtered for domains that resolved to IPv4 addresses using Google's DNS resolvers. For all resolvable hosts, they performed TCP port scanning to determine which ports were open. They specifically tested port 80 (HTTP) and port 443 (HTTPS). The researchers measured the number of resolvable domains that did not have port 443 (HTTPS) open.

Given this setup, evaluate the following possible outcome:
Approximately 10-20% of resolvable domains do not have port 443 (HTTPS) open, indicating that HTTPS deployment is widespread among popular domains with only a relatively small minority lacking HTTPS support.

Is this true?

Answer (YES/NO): YES